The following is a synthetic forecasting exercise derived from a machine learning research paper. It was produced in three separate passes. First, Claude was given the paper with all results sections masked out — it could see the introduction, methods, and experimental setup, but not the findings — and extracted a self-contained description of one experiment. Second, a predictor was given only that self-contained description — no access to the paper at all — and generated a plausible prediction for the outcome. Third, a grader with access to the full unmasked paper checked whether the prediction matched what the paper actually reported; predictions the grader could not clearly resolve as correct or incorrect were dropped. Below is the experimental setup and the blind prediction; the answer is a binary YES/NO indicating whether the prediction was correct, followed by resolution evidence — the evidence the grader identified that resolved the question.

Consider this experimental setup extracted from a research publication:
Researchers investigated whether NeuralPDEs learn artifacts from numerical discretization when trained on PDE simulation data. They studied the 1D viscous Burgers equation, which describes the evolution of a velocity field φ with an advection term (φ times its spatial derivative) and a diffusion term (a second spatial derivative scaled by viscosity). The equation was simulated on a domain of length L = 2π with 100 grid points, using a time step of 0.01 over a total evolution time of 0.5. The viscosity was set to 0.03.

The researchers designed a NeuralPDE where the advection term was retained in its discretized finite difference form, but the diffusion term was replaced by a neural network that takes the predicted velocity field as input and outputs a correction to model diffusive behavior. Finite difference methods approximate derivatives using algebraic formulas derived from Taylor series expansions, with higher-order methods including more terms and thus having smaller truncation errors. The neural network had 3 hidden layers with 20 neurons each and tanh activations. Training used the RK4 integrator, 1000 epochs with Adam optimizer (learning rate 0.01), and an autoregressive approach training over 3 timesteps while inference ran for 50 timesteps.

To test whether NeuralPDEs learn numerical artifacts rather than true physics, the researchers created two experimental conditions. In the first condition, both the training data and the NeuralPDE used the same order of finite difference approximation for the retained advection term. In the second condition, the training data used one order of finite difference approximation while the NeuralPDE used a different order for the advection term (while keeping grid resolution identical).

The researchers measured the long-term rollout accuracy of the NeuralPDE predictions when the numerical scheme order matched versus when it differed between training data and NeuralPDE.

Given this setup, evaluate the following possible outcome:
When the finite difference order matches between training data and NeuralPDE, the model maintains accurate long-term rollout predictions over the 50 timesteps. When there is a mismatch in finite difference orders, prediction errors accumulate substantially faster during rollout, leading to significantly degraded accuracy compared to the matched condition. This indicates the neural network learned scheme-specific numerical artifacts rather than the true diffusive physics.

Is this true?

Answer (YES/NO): YES